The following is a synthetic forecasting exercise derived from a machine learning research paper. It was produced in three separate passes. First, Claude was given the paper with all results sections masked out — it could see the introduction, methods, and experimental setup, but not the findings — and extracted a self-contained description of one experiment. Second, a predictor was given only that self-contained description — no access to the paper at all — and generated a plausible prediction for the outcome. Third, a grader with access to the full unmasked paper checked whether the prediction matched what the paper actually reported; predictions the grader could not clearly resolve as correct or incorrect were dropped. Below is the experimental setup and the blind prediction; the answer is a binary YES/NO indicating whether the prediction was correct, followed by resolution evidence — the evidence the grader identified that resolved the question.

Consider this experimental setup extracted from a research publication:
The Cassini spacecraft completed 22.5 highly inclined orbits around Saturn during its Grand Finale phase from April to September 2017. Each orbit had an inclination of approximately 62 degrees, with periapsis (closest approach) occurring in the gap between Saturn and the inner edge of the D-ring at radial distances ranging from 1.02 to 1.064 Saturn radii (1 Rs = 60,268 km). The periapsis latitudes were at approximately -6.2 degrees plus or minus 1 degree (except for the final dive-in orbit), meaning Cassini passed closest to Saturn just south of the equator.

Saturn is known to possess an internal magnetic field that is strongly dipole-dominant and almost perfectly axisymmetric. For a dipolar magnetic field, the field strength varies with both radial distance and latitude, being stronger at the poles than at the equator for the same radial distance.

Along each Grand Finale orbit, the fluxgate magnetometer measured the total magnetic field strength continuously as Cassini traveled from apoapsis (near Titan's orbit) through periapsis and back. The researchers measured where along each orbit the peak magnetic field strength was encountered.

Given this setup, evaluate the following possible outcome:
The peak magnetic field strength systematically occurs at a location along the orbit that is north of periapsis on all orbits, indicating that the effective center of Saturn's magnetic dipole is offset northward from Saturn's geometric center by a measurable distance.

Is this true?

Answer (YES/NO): NO